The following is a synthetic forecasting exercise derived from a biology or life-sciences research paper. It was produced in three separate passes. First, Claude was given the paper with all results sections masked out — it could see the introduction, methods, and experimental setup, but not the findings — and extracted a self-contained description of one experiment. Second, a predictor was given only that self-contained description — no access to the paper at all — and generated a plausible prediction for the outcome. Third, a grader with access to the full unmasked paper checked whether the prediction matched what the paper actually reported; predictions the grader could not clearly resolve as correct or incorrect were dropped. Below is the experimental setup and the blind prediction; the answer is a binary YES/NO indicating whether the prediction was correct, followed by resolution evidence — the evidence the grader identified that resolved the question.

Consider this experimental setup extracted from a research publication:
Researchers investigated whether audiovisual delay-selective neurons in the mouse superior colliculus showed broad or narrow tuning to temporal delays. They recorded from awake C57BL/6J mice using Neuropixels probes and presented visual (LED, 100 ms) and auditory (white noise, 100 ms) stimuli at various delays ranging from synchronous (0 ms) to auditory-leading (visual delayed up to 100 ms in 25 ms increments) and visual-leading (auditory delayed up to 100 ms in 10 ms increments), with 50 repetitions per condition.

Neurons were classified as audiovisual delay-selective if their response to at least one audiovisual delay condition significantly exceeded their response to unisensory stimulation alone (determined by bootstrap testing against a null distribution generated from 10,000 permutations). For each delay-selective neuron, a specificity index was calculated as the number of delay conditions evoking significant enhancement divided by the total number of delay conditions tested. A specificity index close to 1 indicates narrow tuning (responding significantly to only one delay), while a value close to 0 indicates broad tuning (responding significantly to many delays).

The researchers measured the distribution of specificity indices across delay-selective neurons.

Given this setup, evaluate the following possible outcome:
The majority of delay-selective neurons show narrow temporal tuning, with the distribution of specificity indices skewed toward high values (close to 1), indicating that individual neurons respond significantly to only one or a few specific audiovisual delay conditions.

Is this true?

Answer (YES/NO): NO